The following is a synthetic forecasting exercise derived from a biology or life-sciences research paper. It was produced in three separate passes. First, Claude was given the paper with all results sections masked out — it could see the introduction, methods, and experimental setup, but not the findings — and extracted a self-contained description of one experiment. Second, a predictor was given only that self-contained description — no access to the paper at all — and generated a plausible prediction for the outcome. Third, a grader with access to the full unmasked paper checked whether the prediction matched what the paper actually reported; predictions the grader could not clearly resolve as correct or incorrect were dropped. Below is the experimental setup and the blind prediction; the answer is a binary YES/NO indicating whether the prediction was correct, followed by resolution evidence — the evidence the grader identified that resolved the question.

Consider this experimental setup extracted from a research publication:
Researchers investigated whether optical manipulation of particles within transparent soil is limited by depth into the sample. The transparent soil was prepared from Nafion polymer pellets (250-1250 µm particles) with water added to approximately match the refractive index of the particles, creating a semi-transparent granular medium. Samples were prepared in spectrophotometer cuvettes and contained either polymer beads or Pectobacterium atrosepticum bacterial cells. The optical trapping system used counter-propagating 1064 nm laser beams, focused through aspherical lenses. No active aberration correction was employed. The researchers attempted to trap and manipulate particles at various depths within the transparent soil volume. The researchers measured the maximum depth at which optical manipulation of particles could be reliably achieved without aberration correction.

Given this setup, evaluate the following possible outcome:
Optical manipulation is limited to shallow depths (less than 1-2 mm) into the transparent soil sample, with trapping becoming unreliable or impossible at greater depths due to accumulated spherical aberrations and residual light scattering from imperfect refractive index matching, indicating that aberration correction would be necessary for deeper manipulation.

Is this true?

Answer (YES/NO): NO